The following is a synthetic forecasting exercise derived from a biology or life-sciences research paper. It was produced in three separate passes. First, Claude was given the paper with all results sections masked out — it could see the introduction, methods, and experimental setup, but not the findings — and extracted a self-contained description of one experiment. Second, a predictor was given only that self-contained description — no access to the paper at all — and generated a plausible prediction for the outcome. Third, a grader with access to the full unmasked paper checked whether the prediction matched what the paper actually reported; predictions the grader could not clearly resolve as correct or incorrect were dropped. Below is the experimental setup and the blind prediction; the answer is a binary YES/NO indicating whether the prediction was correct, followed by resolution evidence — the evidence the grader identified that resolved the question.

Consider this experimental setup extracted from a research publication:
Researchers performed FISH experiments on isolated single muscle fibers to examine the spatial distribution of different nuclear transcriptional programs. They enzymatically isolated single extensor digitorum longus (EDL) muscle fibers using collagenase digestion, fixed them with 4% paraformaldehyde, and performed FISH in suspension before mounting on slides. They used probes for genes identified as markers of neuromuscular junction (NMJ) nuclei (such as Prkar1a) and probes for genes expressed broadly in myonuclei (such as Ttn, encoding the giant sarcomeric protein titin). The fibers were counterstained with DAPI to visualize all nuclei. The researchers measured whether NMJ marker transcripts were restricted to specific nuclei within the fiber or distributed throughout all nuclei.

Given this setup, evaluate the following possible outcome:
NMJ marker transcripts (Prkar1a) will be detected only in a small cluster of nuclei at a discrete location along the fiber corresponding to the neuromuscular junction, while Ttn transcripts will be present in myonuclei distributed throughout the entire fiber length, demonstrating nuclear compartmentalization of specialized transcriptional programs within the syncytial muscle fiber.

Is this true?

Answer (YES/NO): YES